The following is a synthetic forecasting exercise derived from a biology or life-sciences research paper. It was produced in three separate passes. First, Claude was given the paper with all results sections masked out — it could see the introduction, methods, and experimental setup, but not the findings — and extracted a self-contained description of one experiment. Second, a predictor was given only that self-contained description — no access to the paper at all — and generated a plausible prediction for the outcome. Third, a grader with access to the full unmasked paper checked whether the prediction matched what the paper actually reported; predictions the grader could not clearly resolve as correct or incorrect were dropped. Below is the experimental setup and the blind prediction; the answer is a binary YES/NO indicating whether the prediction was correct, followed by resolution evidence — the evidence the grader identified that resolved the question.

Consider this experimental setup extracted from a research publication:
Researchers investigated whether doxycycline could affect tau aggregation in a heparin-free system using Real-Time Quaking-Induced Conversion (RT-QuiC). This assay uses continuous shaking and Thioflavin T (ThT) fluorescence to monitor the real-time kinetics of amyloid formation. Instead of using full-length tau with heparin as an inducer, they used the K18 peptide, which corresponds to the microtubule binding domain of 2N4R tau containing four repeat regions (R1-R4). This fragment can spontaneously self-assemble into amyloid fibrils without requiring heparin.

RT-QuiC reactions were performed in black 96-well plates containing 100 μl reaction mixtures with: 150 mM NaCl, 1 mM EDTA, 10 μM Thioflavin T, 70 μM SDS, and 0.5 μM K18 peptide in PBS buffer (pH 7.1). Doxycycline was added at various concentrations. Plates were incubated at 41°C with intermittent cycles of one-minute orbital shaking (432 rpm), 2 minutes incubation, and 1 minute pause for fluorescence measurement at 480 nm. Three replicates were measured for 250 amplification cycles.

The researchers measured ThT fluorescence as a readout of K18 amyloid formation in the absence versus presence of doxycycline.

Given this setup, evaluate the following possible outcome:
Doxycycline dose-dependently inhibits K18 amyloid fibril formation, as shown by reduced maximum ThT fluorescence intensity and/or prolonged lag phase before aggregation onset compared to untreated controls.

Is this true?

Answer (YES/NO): YES